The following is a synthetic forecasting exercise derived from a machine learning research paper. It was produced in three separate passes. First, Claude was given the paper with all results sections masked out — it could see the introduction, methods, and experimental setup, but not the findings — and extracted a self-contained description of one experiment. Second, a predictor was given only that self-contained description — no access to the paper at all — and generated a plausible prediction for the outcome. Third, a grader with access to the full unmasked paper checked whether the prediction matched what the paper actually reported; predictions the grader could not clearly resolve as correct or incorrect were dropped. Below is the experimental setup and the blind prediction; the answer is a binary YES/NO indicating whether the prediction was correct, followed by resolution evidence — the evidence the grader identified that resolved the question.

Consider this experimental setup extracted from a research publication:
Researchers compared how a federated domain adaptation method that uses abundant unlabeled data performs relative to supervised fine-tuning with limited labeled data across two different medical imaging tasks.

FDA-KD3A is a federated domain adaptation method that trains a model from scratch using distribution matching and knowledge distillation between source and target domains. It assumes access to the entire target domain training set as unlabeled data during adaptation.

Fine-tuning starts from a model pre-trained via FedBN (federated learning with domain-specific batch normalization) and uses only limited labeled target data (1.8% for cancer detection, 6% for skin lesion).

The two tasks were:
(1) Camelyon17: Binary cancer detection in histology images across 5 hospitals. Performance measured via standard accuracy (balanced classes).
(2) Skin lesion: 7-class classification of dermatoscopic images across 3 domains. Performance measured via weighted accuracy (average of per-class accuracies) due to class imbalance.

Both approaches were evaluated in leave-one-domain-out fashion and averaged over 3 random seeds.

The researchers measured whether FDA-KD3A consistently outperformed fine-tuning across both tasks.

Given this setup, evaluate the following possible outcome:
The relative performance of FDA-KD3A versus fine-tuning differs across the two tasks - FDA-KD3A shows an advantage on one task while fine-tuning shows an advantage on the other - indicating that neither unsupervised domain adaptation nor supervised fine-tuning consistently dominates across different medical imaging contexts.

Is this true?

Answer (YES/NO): YES